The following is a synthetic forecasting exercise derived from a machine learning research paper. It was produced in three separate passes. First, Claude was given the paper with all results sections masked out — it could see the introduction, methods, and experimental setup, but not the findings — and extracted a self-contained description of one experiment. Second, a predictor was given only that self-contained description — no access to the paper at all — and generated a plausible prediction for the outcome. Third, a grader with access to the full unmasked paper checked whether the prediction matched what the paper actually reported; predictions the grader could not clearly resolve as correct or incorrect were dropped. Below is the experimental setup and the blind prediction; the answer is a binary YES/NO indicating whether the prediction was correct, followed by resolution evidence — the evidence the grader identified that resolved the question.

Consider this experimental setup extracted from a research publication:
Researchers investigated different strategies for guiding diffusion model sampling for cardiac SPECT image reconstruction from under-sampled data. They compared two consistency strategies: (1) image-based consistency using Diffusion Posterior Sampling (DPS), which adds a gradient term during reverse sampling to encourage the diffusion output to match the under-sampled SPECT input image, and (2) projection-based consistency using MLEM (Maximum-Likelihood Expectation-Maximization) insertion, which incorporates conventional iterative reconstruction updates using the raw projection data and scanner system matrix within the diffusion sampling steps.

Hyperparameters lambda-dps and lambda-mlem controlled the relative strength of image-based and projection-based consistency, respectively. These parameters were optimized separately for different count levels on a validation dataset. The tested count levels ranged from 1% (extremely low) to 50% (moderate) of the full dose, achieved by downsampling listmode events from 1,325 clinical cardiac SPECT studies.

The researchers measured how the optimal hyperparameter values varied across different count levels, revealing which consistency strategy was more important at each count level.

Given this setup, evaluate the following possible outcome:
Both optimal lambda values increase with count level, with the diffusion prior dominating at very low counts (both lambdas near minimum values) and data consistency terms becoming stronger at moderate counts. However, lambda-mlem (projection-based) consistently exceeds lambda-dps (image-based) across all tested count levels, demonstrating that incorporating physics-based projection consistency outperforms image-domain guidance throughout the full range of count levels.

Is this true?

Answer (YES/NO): NO